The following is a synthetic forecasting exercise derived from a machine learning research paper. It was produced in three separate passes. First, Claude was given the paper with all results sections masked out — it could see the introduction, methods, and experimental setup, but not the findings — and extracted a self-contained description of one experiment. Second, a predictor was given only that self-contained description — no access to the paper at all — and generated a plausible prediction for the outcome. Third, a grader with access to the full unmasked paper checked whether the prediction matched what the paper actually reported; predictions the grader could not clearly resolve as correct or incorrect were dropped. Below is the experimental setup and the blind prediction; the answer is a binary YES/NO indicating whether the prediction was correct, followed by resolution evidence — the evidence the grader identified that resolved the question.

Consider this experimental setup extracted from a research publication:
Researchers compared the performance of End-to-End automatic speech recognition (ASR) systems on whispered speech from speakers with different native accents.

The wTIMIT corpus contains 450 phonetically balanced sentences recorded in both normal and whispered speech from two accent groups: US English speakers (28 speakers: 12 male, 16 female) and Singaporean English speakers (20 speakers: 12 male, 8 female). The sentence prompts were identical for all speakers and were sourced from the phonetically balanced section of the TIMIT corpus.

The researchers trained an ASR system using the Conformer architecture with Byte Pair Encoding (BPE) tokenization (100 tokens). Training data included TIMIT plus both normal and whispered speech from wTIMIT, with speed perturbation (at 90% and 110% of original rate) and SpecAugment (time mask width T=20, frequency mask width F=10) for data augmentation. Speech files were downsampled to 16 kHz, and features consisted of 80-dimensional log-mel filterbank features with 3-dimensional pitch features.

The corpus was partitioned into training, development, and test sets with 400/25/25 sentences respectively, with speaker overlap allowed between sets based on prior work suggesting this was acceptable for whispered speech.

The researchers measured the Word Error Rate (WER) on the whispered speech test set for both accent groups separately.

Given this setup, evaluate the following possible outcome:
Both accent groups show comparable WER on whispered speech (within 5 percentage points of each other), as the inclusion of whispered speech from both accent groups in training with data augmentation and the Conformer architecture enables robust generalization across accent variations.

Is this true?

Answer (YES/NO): NO